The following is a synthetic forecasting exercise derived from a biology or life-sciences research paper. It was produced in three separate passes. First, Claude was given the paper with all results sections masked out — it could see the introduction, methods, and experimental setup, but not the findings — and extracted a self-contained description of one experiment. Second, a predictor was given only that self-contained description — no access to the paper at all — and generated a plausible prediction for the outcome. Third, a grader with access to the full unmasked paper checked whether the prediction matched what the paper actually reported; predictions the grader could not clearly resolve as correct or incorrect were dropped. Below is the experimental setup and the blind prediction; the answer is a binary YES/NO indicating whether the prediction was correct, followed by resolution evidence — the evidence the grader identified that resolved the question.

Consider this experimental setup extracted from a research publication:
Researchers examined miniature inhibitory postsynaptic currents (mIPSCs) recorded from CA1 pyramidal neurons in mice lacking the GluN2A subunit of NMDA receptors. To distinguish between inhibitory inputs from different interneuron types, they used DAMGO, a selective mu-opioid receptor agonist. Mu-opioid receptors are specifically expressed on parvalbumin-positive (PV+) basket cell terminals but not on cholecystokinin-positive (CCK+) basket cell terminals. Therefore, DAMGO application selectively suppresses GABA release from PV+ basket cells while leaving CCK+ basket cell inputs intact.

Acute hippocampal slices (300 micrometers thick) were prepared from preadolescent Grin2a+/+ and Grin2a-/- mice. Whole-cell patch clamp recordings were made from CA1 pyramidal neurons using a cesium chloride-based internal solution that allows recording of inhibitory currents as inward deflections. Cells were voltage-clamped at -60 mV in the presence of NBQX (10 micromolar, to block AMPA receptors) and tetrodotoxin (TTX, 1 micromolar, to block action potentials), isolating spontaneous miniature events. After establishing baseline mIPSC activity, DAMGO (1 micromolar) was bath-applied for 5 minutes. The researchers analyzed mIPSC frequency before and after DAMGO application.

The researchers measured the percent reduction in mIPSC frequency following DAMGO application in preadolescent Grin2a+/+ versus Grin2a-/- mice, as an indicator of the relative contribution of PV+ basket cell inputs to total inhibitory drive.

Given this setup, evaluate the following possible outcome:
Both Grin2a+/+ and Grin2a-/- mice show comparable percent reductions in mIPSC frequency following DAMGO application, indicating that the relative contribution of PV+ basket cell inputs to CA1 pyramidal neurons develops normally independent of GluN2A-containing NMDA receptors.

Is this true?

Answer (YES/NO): YES